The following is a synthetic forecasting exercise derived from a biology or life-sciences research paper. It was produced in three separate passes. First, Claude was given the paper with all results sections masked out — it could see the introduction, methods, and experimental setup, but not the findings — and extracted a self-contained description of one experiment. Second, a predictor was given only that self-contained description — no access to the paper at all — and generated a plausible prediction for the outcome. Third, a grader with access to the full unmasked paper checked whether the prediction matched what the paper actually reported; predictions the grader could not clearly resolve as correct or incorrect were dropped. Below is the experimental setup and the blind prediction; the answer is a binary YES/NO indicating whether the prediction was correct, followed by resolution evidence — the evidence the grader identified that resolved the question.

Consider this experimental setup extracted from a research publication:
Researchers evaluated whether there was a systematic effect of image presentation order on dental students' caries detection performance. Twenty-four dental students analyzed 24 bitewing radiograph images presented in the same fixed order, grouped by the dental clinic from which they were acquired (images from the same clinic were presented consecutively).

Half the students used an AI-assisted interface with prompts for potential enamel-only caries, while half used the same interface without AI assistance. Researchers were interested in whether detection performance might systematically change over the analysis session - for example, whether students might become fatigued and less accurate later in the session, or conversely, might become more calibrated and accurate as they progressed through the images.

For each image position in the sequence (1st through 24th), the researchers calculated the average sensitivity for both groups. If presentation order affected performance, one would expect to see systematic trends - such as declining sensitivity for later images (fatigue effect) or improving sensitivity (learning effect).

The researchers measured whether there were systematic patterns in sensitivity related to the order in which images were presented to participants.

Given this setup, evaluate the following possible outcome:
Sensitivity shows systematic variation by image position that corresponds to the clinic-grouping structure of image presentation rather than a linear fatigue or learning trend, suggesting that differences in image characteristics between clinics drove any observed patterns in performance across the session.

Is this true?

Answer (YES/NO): NO